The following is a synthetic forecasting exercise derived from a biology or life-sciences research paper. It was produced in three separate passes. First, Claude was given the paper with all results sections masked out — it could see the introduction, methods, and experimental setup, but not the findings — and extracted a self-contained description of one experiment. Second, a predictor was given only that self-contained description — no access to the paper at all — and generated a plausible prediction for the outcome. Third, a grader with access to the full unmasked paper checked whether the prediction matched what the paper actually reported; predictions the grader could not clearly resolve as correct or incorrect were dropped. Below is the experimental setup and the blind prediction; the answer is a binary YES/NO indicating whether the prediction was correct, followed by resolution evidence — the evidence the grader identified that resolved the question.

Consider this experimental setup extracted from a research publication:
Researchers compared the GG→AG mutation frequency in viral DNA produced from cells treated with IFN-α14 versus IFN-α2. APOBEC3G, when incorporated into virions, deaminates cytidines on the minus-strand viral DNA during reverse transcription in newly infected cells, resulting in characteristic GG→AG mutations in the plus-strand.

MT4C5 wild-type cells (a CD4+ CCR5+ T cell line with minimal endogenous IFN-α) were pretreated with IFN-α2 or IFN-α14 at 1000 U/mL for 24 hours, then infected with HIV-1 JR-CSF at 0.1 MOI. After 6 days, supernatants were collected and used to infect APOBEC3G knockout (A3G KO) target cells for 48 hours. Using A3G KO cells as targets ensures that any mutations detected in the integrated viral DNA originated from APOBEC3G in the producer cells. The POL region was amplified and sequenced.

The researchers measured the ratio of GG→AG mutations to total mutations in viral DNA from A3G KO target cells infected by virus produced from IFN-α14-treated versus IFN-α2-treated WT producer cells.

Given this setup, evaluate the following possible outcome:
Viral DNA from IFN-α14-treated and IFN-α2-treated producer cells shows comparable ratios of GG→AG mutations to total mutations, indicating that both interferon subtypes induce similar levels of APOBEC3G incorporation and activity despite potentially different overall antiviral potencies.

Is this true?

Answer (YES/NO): NO